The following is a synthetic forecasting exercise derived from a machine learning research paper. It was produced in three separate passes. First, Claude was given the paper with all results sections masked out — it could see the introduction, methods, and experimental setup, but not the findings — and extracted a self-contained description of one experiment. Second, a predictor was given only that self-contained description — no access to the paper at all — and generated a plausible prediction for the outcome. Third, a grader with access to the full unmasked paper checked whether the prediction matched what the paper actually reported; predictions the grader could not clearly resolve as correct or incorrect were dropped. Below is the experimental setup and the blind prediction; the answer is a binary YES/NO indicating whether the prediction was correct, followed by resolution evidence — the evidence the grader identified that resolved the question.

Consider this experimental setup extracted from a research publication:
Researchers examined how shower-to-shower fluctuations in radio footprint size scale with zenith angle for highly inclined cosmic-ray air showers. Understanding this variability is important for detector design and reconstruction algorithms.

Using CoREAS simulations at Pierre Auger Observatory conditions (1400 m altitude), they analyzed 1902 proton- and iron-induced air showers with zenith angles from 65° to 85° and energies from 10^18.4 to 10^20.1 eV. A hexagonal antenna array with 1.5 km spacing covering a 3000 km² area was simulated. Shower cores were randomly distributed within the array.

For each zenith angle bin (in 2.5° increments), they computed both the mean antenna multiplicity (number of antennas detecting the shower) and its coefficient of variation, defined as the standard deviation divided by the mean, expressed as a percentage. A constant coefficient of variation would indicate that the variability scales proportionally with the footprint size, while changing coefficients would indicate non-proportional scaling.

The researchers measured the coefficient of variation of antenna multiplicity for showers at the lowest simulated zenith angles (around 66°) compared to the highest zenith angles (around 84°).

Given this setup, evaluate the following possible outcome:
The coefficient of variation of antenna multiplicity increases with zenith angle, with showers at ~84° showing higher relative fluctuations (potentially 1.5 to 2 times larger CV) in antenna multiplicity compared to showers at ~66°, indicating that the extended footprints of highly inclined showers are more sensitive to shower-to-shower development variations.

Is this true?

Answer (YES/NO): NO